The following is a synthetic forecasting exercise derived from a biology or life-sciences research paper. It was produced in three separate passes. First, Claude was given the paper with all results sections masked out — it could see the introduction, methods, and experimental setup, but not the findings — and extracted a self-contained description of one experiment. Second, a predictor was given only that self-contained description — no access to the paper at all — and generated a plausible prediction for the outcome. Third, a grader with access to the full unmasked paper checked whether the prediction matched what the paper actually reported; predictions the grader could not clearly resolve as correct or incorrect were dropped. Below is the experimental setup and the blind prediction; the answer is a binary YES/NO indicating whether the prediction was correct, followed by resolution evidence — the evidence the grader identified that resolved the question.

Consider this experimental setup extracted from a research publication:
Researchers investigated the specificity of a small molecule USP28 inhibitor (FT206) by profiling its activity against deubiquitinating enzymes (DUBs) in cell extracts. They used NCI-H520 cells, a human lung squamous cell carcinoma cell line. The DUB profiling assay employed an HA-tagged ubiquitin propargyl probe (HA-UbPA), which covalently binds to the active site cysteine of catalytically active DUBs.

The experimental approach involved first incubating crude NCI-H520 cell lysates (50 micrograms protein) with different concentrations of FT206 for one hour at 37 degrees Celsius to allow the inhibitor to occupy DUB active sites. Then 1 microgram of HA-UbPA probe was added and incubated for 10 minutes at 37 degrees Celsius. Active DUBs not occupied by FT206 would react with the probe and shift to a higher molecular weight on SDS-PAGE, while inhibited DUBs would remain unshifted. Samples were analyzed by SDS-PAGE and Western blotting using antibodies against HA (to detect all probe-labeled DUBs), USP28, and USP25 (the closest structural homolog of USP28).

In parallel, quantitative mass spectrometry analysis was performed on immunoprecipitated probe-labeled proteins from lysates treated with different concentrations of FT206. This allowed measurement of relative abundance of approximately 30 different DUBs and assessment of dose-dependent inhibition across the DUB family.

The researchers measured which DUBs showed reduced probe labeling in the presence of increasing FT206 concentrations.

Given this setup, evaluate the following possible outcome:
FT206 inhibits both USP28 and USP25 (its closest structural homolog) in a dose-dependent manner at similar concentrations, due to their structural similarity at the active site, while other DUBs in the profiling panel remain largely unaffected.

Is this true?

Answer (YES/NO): YES